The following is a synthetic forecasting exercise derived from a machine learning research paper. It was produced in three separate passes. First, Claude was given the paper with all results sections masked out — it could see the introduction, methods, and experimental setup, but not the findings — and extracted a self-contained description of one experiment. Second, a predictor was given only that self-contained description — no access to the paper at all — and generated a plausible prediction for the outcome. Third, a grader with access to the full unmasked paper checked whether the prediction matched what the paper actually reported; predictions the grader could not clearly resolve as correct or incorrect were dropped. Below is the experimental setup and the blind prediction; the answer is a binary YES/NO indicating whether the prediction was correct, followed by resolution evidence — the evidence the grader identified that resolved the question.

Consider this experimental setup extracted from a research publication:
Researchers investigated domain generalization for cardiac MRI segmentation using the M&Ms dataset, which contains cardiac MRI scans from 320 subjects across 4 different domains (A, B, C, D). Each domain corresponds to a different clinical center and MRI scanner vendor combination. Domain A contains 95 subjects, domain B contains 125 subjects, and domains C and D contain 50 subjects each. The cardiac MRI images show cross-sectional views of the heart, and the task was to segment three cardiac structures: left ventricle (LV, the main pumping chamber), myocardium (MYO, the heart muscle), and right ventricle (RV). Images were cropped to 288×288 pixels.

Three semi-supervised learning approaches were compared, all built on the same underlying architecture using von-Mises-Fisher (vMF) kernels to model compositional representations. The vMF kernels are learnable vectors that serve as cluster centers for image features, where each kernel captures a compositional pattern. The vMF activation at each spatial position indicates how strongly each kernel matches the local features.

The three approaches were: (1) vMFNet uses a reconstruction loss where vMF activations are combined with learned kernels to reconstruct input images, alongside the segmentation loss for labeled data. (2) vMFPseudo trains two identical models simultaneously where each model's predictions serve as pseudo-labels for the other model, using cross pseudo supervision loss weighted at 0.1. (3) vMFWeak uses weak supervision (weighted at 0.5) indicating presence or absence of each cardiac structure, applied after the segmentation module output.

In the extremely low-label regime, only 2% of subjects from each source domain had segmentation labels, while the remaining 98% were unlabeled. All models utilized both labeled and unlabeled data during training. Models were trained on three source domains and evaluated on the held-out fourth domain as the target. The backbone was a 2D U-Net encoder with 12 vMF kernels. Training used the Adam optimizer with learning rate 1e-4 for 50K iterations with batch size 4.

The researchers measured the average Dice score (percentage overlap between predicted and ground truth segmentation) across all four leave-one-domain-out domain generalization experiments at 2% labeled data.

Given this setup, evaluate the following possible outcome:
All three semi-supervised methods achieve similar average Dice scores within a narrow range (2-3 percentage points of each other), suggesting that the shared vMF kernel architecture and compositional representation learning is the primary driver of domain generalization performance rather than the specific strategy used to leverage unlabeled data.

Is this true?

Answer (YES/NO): YES